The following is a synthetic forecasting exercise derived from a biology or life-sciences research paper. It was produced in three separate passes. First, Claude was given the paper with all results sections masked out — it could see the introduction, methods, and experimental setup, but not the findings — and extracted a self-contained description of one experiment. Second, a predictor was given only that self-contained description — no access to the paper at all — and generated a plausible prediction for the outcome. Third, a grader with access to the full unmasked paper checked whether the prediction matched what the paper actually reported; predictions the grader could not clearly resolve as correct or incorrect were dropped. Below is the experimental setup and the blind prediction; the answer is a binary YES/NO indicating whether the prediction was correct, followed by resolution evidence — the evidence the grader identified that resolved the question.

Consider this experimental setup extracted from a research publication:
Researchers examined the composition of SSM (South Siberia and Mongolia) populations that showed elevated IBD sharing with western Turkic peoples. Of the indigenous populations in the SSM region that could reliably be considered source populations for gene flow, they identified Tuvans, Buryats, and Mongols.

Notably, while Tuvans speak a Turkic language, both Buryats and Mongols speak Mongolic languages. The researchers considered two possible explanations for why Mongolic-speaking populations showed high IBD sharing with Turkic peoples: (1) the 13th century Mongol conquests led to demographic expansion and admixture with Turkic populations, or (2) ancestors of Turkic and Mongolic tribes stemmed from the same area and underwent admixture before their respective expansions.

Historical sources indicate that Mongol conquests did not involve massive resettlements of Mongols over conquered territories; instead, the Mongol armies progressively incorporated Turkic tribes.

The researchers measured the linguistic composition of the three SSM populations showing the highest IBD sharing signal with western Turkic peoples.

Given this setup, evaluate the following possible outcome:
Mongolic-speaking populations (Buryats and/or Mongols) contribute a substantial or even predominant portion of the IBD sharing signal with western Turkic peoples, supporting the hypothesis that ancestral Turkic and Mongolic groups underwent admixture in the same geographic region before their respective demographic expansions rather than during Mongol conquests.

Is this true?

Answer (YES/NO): YES